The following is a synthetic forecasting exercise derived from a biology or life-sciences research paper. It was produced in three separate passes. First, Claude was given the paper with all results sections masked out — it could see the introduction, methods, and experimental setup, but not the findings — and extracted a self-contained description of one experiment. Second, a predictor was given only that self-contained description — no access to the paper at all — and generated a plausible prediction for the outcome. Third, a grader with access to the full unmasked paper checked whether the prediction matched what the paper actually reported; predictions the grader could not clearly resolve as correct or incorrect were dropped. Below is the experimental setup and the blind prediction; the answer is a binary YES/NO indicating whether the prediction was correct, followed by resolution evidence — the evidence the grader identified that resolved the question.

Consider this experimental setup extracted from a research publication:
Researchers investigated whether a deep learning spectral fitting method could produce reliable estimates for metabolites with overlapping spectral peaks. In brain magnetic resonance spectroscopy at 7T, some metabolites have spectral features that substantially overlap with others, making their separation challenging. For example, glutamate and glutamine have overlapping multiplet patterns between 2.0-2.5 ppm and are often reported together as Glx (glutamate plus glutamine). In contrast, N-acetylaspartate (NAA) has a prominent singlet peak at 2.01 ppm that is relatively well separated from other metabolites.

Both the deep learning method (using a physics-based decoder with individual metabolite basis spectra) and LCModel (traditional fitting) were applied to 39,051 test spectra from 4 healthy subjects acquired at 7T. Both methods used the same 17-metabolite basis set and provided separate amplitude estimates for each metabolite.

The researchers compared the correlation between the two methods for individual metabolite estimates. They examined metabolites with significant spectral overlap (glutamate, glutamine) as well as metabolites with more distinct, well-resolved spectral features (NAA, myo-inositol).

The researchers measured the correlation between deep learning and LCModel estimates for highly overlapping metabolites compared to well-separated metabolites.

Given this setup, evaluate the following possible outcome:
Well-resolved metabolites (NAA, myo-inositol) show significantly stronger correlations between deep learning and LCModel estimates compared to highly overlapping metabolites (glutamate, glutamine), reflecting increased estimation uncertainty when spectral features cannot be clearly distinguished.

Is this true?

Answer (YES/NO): NO